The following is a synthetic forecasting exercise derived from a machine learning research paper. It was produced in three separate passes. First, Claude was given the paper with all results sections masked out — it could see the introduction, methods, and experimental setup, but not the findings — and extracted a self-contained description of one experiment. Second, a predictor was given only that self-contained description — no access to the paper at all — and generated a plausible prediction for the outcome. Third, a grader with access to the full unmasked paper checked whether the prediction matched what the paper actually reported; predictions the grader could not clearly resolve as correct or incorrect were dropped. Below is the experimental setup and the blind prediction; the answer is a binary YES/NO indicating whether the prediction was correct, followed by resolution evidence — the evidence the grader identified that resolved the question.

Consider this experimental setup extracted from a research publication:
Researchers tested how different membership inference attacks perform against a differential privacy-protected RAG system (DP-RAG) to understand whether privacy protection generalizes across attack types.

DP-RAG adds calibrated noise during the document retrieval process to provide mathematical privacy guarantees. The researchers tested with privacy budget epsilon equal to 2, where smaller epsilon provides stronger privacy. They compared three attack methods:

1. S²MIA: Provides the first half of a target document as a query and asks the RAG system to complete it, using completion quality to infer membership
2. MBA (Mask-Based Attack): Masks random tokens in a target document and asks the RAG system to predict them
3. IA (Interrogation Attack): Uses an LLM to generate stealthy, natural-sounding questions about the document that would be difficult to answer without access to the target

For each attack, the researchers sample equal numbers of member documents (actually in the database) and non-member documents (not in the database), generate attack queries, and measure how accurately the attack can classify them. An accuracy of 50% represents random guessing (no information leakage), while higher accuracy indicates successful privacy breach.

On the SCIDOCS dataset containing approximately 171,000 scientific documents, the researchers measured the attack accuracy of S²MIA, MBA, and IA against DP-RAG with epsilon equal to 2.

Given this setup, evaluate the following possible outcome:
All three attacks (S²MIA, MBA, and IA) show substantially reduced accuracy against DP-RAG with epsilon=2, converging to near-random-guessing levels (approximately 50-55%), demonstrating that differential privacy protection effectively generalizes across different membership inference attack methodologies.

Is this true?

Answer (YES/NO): NO